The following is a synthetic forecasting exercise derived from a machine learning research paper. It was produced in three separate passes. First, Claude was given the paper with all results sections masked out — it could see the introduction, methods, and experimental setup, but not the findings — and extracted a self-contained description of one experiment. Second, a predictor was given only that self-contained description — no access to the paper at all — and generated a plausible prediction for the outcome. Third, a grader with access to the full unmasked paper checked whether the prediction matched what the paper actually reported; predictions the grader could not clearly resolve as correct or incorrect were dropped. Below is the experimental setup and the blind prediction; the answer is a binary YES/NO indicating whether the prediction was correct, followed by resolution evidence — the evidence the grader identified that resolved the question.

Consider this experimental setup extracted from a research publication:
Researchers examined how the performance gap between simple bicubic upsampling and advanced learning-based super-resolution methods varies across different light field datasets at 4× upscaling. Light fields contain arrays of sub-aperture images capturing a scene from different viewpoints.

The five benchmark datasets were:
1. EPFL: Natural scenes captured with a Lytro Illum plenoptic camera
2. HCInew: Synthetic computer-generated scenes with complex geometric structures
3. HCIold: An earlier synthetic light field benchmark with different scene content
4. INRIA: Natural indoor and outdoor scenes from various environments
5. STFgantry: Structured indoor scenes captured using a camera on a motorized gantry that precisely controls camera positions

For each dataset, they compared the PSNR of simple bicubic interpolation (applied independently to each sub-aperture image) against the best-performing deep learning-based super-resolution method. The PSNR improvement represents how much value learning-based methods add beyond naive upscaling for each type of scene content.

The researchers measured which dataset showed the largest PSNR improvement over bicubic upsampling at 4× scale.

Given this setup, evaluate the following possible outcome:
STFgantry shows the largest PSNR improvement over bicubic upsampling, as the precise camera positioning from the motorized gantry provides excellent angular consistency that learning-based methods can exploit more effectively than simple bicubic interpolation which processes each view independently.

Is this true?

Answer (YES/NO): YES